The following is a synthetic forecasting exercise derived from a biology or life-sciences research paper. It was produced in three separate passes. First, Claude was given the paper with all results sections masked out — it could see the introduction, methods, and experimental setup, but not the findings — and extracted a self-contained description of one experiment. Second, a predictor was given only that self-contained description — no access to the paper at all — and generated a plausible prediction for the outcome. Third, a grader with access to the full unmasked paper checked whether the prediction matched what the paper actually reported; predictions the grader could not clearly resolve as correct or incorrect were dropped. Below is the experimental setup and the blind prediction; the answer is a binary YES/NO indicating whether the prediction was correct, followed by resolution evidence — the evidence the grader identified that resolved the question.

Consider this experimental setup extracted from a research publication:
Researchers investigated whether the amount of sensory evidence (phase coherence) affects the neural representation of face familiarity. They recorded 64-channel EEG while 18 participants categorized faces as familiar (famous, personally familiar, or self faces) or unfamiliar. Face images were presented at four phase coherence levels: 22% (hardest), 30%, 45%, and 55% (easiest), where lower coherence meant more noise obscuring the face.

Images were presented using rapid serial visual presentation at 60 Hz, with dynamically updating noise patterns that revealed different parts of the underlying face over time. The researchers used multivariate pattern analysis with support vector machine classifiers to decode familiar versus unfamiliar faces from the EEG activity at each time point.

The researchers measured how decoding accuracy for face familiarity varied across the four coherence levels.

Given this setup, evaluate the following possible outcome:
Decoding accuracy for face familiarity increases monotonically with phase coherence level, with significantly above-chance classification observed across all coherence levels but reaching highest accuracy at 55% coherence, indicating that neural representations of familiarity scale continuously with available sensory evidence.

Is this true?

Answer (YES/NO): NO